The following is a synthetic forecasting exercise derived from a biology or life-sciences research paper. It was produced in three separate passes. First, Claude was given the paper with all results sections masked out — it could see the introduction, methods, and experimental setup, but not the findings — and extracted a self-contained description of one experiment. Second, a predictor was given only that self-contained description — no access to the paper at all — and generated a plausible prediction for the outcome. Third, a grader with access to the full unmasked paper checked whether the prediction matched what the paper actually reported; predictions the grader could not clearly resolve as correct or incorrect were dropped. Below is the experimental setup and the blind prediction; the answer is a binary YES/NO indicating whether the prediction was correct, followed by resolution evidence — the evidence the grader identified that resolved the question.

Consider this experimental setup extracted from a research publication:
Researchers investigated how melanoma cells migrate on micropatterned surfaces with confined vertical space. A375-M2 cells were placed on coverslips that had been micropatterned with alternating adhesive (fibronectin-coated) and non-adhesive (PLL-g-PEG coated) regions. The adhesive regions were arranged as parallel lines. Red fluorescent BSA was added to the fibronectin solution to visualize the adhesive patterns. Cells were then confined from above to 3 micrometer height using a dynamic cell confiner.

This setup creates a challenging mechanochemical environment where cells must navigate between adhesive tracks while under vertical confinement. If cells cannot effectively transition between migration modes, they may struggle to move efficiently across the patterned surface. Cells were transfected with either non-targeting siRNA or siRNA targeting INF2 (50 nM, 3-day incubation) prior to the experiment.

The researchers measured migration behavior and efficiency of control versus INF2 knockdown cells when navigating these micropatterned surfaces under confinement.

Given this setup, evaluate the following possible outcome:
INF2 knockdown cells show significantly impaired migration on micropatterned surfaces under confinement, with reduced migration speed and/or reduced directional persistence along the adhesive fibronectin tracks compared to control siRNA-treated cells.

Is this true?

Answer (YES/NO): NO